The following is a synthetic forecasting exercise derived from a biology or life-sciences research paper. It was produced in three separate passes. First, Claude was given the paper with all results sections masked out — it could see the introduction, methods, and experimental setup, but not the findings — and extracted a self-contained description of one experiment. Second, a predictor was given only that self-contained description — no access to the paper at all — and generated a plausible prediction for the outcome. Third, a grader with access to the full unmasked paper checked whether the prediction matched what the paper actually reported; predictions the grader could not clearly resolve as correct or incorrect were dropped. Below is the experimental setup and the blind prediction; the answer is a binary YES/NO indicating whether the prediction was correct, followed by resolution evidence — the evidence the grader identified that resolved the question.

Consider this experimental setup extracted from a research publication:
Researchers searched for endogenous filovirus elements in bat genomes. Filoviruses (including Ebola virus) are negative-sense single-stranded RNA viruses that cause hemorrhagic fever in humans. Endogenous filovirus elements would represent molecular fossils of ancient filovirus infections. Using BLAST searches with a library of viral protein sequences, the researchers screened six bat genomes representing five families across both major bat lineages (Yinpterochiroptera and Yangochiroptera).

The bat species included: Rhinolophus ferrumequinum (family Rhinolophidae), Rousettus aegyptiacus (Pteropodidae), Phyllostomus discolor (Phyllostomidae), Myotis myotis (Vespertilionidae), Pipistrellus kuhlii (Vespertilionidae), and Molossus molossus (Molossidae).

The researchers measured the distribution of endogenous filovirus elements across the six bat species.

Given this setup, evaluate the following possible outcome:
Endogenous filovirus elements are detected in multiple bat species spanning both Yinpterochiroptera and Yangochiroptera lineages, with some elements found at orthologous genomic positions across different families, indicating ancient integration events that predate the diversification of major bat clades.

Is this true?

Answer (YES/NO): NO